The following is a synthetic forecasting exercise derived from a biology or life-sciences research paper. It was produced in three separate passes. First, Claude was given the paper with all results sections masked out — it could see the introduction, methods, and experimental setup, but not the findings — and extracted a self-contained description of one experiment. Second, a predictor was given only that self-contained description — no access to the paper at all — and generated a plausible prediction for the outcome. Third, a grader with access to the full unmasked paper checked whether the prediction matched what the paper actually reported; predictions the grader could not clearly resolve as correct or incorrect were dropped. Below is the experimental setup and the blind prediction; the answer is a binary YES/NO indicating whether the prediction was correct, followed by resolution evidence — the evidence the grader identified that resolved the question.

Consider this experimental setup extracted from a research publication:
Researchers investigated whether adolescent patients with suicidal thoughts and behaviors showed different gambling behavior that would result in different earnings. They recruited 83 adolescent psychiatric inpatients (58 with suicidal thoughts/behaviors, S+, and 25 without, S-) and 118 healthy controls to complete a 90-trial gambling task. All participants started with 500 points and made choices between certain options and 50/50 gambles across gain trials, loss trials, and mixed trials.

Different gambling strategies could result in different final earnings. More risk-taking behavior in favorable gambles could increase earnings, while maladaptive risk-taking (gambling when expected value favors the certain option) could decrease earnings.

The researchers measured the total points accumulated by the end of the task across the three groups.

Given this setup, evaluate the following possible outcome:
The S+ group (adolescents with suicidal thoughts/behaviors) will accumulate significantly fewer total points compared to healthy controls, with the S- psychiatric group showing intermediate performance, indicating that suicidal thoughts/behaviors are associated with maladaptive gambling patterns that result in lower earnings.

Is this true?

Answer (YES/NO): NO